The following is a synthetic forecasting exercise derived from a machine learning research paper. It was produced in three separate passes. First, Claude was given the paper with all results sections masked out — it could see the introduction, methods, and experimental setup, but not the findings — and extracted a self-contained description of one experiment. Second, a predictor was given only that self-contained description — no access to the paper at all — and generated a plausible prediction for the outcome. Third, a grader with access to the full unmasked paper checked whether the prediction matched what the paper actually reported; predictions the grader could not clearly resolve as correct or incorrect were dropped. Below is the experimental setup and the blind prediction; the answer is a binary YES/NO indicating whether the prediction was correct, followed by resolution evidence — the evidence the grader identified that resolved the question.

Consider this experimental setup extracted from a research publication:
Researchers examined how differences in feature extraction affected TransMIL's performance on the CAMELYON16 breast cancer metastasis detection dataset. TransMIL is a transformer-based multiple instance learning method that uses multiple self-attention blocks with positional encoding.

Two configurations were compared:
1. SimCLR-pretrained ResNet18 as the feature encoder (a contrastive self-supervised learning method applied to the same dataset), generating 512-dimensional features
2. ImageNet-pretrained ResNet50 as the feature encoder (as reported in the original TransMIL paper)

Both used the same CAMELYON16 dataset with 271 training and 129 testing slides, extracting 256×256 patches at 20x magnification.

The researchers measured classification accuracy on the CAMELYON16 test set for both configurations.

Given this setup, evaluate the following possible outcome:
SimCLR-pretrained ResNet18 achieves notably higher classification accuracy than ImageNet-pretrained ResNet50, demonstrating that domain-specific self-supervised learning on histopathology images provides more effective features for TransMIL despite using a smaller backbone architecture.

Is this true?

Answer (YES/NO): NO